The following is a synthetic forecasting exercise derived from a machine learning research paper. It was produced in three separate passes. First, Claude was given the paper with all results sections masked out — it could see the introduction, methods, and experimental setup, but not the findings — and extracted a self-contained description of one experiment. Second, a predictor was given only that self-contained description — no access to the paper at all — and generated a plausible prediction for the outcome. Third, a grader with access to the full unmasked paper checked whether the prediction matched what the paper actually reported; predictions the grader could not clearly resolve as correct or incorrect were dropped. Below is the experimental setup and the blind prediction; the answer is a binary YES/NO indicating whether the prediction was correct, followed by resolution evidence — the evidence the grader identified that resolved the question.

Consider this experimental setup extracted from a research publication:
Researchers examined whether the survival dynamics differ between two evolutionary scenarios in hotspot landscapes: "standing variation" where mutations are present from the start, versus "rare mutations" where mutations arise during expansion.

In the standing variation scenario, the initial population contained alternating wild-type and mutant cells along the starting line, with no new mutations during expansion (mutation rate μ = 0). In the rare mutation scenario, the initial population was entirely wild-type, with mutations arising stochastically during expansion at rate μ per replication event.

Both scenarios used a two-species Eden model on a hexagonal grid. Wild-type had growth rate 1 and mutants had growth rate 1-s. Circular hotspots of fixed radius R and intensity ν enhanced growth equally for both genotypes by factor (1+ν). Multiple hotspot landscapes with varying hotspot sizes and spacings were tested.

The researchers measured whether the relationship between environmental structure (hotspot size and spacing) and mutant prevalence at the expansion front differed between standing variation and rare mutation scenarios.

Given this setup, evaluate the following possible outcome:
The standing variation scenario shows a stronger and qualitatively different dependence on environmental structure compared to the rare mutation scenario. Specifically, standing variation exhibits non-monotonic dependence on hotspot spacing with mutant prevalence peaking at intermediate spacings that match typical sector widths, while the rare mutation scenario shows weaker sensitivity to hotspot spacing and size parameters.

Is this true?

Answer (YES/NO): NO